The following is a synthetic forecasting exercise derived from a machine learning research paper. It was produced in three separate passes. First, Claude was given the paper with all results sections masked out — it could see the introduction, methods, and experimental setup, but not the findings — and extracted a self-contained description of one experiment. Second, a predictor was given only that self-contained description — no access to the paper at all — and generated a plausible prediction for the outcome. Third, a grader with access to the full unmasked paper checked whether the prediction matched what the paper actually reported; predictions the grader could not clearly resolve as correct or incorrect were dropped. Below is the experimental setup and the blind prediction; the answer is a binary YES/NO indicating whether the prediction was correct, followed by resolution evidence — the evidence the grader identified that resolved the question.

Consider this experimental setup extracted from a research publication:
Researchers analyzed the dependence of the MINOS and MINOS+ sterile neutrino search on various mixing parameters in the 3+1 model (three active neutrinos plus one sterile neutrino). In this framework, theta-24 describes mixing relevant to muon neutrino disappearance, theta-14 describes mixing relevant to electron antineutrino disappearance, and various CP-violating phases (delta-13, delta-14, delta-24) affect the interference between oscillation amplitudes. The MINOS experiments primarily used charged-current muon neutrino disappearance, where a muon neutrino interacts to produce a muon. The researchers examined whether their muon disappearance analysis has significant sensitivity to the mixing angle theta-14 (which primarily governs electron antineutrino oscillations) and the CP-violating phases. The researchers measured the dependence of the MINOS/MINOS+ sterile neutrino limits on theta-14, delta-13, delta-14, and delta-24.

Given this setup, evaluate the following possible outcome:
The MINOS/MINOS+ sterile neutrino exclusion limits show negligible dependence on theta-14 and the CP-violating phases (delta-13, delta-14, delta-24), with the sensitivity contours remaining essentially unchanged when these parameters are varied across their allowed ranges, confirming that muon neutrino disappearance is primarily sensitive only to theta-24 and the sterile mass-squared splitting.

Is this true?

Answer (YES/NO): YES